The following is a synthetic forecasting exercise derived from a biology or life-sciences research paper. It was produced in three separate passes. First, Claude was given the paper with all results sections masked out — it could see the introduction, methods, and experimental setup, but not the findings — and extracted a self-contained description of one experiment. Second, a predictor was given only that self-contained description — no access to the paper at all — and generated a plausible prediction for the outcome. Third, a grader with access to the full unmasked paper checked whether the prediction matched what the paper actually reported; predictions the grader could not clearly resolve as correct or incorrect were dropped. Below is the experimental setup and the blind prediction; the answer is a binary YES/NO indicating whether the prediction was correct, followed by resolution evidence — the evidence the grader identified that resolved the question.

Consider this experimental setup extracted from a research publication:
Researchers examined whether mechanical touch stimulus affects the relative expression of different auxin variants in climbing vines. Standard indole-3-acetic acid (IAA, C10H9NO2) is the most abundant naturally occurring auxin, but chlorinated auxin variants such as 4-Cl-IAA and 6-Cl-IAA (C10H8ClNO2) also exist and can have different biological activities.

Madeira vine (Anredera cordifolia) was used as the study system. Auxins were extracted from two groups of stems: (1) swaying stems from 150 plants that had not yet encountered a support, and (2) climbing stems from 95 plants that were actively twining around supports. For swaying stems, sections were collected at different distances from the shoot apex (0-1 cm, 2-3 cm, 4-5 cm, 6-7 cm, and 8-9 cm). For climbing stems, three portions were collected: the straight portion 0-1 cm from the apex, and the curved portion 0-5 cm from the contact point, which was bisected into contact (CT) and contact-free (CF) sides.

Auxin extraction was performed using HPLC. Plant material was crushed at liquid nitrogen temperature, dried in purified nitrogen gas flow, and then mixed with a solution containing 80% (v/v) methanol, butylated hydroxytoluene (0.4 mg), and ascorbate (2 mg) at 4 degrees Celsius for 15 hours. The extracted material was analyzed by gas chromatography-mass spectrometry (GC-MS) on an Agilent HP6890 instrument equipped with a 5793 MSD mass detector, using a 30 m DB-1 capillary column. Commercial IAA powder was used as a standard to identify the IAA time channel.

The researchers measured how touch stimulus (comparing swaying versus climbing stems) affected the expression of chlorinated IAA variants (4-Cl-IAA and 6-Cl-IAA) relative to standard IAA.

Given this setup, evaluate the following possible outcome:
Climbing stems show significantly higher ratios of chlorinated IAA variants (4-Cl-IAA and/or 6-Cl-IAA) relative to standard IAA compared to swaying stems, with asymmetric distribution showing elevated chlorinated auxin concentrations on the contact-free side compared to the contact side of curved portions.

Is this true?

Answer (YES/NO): YES